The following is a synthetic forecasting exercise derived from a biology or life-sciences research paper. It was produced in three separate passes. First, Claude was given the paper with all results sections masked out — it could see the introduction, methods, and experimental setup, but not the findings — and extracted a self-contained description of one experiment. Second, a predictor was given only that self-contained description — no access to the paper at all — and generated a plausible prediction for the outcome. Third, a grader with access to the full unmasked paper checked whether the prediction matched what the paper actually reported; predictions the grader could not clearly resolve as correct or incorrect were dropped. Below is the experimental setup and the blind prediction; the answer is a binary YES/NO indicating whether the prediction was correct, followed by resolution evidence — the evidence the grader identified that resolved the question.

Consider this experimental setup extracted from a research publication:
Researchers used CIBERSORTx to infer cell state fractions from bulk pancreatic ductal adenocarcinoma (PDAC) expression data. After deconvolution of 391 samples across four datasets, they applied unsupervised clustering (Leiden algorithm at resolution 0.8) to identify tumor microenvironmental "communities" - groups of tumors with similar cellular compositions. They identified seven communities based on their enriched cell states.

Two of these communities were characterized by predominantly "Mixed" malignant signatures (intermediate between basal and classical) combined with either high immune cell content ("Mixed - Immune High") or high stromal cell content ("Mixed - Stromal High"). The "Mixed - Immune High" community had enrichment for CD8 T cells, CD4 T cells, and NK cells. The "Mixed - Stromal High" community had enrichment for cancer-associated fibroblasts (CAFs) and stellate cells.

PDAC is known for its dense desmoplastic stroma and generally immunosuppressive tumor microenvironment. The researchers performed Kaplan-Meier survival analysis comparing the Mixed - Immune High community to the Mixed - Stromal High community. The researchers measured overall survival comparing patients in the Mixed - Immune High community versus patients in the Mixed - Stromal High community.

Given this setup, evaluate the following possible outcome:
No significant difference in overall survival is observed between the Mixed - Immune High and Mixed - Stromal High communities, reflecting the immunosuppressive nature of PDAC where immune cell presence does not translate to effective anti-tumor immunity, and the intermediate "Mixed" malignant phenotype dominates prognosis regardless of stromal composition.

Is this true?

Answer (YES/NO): NO